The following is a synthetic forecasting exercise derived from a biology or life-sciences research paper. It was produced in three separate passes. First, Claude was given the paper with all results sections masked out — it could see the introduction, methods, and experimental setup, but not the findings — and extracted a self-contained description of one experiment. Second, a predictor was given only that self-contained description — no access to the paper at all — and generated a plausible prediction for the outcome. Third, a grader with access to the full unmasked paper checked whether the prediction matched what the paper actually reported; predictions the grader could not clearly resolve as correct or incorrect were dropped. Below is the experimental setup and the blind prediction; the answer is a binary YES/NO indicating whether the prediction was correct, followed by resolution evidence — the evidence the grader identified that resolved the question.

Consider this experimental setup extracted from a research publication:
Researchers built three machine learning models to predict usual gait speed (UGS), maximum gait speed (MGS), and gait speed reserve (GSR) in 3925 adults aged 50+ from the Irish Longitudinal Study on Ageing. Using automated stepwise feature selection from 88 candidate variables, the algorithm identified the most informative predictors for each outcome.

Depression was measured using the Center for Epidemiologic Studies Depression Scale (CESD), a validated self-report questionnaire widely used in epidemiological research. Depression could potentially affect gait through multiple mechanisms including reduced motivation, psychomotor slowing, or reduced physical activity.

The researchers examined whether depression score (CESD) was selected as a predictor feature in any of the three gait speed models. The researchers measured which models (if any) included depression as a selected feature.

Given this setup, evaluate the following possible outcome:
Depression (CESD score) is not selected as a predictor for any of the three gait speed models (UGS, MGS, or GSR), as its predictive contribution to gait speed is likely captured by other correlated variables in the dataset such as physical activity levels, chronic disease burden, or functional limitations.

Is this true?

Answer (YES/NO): NO